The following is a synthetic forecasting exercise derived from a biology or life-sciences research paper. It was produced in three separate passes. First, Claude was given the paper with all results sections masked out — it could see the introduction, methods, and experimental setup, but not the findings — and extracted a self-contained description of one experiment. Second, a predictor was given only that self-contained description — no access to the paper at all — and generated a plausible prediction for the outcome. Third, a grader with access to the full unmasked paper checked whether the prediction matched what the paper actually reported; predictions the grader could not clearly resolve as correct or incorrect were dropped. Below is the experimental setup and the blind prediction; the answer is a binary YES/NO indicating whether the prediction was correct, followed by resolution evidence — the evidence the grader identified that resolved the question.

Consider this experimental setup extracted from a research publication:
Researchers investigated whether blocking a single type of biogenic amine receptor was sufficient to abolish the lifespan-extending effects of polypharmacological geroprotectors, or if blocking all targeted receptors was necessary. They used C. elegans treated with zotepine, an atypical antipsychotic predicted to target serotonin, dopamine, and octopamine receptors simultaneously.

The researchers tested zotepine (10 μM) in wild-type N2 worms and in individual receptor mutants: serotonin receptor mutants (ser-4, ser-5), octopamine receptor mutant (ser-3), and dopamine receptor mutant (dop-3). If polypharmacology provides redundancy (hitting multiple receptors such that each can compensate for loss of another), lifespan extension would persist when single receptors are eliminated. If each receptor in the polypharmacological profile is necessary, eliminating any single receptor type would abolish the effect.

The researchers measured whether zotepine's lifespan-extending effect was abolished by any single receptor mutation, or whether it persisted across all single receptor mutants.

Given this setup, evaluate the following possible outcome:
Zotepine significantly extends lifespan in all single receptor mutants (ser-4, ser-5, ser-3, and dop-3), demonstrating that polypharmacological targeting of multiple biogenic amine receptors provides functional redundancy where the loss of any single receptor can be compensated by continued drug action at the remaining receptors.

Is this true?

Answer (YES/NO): NO